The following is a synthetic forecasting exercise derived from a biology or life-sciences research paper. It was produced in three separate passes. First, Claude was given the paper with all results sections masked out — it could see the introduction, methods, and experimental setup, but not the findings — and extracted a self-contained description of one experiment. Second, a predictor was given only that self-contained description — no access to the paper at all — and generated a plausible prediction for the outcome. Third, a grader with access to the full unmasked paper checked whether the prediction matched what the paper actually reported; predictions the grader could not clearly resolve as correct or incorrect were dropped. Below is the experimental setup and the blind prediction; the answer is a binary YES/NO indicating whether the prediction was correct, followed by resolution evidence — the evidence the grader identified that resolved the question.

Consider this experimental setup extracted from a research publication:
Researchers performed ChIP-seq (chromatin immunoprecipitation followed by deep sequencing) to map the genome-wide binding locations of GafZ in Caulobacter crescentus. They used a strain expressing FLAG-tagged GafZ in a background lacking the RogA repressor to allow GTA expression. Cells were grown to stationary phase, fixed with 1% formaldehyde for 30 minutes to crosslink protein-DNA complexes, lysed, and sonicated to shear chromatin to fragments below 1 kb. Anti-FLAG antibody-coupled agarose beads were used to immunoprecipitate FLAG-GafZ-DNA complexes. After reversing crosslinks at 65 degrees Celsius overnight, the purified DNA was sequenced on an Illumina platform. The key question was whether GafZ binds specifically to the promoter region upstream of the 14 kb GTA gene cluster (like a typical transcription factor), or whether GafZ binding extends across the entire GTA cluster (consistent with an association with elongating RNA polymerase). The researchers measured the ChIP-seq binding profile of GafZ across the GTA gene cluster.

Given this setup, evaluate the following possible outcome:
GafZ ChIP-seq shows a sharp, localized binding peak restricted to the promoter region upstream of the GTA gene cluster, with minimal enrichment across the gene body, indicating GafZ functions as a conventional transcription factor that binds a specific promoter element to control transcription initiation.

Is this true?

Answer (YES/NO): NO